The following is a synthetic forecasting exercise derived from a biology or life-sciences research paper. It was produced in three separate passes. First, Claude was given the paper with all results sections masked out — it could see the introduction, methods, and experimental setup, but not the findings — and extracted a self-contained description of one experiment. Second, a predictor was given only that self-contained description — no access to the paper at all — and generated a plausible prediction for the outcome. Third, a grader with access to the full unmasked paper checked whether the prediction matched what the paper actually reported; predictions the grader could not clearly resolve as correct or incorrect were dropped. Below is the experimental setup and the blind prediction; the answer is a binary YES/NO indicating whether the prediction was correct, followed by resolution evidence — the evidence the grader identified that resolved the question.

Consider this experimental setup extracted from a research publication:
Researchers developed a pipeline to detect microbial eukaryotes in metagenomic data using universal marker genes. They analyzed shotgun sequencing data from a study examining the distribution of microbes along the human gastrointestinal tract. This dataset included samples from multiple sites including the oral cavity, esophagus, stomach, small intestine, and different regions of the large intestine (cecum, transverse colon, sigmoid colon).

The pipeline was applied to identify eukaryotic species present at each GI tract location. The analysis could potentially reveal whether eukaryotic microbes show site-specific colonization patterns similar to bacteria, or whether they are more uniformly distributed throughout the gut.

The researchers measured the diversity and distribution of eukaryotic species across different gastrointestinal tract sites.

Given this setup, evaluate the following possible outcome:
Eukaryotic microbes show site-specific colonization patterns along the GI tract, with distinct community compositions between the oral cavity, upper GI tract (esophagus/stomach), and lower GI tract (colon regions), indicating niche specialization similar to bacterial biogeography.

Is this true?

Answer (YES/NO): NO